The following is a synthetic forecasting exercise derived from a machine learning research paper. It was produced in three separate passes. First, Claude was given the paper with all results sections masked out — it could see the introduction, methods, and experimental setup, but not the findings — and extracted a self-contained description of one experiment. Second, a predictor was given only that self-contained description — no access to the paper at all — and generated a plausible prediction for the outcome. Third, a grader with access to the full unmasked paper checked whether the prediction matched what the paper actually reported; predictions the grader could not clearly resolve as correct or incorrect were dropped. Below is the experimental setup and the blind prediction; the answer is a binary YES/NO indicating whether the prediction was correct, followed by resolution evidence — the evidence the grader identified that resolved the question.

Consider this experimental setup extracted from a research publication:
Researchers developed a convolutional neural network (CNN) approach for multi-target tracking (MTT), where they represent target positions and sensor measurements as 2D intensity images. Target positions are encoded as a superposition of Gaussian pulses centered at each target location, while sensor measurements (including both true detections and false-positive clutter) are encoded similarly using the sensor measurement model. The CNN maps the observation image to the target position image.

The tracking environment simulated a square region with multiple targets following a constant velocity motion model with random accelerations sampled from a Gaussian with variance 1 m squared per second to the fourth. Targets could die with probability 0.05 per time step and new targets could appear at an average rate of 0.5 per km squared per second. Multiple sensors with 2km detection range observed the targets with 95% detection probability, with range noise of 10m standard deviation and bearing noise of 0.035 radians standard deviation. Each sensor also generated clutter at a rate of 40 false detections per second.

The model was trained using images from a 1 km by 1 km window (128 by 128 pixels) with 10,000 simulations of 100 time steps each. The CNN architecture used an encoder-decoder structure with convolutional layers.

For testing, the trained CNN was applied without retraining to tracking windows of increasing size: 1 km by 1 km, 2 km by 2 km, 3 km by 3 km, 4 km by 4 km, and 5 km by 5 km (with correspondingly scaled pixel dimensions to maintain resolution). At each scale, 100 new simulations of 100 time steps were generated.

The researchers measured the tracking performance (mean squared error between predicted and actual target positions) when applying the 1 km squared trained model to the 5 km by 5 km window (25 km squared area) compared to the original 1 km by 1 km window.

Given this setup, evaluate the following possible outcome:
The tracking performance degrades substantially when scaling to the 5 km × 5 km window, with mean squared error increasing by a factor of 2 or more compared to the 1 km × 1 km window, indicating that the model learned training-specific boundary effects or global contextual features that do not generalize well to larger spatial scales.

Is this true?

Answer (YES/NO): NO